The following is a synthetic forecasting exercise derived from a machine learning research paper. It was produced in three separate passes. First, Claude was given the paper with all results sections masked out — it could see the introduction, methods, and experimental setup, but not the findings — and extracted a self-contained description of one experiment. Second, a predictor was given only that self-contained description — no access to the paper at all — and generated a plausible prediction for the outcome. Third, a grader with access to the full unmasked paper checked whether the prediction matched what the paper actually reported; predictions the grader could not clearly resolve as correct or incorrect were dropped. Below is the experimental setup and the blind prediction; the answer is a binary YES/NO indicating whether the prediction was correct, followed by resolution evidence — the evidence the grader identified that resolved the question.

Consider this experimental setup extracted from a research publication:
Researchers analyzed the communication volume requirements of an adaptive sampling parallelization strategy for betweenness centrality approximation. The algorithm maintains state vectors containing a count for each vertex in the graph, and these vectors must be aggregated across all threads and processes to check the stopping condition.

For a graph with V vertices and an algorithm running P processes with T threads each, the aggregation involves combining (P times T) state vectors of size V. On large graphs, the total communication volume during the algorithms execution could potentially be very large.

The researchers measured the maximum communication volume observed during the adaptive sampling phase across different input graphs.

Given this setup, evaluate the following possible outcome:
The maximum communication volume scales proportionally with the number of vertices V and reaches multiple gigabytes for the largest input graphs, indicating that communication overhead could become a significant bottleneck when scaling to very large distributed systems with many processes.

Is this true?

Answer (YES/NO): NO